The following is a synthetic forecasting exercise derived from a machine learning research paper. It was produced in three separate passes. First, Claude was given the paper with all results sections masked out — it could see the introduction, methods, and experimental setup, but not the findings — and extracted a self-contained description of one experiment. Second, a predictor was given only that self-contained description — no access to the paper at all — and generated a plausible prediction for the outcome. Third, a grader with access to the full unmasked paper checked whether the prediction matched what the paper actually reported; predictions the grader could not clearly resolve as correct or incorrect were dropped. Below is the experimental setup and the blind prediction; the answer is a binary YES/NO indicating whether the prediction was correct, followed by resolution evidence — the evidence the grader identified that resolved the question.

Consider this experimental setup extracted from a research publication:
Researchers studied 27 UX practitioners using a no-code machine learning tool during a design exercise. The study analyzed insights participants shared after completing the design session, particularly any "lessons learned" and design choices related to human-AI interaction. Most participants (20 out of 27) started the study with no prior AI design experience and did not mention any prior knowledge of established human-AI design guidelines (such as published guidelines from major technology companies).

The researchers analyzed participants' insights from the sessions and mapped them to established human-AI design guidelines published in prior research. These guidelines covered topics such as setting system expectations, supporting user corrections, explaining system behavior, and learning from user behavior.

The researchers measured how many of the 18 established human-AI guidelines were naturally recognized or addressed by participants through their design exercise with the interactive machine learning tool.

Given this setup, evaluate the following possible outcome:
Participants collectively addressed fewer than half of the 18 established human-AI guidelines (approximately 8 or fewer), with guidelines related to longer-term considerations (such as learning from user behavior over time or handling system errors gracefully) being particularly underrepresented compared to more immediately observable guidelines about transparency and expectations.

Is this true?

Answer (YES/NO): NO